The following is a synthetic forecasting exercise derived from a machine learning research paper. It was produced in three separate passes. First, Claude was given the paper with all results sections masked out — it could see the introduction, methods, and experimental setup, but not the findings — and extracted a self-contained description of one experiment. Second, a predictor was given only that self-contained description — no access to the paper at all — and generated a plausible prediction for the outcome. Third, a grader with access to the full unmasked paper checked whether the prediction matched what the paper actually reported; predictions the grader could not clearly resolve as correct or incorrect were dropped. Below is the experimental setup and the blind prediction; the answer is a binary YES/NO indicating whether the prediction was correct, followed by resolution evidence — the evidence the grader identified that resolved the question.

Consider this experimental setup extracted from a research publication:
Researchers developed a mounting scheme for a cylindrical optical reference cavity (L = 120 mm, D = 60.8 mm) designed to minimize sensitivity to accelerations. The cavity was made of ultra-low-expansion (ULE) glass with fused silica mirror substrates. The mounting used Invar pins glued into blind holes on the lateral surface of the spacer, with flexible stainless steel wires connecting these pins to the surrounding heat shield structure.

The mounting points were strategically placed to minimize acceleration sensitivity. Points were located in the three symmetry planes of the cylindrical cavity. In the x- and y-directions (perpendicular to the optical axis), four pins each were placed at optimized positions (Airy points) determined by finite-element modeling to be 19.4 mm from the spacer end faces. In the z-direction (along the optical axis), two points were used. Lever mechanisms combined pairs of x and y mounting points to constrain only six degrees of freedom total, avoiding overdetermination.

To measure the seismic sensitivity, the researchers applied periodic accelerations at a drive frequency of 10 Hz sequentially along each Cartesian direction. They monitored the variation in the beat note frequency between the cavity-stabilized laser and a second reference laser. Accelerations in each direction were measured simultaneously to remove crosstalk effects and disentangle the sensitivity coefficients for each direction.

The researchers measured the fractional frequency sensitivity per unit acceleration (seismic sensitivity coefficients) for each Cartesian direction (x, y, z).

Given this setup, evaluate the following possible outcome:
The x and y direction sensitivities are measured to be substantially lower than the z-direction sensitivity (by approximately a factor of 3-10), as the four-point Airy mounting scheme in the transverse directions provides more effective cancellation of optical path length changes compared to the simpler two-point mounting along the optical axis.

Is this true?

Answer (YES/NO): NO